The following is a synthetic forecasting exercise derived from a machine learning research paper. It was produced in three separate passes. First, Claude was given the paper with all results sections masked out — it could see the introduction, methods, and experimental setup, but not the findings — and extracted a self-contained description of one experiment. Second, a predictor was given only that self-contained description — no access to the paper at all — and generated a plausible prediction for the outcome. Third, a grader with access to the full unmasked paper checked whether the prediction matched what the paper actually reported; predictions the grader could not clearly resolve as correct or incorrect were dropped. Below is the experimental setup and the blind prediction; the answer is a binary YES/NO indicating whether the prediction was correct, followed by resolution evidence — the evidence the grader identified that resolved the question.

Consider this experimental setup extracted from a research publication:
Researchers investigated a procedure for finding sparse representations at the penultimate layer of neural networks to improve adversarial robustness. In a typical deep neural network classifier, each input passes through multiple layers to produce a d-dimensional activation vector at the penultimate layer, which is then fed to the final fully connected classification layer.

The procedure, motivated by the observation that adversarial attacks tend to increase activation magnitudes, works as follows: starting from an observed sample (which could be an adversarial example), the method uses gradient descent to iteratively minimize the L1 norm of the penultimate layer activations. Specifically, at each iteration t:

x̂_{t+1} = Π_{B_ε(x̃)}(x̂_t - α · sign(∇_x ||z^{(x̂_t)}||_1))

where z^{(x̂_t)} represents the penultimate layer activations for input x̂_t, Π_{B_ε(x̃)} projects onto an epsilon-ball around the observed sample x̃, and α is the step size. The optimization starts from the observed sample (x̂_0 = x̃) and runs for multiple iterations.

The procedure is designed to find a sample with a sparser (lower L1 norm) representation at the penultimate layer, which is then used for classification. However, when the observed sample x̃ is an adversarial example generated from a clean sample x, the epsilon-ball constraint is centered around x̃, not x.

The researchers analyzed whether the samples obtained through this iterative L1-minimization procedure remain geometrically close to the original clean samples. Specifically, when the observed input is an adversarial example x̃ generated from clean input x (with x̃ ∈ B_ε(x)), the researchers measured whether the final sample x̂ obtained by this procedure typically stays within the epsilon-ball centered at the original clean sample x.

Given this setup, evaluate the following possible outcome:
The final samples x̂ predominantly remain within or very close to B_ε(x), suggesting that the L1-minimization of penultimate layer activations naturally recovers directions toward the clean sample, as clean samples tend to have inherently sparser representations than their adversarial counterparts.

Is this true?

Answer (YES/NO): NO